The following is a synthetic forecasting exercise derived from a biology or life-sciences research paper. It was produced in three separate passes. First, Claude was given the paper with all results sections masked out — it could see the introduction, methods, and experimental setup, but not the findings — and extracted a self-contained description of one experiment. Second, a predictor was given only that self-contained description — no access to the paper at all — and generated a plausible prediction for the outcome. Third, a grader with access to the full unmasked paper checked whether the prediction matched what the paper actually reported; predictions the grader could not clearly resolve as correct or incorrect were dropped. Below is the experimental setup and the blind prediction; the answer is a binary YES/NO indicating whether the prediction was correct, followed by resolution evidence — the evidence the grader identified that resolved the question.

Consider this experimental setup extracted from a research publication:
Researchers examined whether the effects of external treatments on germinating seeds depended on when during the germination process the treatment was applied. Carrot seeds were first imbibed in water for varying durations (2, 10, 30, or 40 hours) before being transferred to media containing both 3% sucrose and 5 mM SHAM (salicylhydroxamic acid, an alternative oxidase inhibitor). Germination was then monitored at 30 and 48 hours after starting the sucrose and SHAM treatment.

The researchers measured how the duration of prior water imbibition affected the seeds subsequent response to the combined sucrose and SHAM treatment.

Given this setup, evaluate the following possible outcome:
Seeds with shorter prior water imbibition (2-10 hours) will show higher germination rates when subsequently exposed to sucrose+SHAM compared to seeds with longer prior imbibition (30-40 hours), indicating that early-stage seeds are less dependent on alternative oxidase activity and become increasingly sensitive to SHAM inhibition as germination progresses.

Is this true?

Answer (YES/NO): NO